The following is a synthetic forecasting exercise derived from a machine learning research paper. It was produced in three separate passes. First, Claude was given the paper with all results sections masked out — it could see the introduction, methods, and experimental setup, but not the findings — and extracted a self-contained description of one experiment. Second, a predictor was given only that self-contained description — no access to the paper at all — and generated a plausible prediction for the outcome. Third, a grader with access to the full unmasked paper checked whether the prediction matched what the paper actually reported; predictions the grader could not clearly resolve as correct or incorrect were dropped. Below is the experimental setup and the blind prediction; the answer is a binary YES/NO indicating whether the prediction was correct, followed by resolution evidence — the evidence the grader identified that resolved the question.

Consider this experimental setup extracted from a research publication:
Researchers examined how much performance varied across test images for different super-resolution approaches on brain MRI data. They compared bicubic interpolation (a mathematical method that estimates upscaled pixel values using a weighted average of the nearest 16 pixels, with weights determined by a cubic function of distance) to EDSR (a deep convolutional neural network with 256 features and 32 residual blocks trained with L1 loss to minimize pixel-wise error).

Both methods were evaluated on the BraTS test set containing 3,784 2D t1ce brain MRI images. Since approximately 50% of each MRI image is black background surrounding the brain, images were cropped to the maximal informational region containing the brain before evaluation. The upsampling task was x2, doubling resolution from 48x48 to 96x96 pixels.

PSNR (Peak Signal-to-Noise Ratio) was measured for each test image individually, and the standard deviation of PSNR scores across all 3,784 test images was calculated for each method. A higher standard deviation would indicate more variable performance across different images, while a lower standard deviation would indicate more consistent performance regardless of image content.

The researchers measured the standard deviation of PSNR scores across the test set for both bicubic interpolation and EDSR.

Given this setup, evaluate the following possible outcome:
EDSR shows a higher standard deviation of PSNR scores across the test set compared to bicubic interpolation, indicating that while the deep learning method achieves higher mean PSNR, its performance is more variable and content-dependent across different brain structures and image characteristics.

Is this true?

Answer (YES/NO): NO